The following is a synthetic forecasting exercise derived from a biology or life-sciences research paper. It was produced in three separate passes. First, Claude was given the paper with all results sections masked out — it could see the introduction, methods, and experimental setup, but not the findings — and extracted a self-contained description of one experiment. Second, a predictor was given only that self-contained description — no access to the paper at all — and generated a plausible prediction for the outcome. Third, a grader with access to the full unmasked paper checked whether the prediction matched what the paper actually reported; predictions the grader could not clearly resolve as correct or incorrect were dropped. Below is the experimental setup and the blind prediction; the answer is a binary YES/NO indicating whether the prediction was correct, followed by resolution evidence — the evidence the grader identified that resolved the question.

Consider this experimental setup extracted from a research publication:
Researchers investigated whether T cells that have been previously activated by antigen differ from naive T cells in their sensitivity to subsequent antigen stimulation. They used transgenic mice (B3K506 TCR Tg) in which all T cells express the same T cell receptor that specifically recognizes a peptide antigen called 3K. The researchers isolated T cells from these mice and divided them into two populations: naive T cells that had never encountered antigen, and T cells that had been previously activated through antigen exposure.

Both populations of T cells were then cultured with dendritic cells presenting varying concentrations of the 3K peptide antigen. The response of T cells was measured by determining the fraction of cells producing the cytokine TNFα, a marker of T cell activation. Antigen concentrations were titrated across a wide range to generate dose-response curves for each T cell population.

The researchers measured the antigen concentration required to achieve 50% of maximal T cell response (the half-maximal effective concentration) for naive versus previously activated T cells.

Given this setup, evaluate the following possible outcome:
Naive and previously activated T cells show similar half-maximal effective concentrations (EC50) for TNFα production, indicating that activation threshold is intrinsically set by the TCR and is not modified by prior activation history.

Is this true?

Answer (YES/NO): NO